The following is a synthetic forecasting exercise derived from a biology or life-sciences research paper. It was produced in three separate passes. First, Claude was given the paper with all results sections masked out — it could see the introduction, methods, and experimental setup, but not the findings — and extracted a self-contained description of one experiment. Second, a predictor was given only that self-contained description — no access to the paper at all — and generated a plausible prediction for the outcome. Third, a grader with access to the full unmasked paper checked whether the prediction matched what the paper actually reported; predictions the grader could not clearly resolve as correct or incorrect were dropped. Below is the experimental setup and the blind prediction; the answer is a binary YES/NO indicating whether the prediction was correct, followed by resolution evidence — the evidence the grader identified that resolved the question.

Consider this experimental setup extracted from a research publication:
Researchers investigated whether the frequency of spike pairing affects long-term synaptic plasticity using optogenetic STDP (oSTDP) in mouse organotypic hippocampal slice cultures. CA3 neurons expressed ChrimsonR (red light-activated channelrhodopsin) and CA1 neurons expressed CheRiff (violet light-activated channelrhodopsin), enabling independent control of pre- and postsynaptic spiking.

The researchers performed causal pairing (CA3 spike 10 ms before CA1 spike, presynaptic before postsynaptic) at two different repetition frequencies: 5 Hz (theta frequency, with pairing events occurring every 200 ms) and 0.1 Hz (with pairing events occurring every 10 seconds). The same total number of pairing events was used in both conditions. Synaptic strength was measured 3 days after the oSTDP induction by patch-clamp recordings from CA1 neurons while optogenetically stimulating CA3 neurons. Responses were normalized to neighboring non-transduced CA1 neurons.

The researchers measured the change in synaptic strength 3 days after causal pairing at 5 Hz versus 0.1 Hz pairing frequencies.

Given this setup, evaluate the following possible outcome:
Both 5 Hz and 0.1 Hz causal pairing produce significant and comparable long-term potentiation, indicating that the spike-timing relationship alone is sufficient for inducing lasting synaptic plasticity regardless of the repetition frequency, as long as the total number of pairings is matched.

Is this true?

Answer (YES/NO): NO